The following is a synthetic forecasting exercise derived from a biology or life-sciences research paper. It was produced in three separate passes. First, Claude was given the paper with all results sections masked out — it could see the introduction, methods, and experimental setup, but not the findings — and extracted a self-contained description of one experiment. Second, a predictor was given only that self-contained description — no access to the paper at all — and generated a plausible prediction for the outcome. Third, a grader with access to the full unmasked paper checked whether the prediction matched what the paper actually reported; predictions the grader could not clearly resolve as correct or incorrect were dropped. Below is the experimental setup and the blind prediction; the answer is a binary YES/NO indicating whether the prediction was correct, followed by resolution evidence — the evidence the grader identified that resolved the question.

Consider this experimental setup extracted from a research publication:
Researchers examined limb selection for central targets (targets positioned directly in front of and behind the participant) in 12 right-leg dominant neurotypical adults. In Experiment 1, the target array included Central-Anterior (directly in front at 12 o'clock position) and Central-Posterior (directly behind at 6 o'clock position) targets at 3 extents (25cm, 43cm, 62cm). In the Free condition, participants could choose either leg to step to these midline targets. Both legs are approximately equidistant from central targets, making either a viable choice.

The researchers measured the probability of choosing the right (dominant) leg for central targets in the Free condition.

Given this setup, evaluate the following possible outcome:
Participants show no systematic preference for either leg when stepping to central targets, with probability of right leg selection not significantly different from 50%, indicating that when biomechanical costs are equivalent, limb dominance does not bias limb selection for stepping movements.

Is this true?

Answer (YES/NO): NO